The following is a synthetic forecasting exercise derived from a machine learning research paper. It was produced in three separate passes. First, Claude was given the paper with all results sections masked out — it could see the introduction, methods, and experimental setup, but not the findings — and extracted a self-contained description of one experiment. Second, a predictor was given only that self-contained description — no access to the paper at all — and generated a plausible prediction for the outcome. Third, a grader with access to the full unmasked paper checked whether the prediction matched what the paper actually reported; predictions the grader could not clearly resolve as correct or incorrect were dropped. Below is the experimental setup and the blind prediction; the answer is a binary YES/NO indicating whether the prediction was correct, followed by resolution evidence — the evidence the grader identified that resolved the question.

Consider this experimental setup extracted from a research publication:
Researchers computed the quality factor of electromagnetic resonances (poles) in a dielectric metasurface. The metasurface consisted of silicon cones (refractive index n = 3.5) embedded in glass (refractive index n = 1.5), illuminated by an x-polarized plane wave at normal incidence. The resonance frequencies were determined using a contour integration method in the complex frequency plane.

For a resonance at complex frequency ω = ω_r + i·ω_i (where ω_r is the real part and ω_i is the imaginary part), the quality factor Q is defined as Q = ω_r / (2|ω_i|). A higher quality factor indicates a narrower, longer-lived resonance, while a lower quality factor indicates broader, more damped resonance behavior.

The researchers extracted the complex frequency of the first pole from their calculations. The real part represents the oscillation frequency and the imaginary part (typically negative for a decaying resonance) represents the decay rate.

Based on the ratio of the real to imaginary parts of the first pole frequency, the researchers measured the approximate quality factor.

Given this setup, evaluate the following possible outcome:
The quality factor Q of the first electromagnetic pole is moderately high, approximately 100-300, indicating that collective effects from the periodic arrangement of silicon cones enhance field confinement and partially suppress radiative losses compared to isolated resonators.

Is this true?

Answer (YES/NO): NO